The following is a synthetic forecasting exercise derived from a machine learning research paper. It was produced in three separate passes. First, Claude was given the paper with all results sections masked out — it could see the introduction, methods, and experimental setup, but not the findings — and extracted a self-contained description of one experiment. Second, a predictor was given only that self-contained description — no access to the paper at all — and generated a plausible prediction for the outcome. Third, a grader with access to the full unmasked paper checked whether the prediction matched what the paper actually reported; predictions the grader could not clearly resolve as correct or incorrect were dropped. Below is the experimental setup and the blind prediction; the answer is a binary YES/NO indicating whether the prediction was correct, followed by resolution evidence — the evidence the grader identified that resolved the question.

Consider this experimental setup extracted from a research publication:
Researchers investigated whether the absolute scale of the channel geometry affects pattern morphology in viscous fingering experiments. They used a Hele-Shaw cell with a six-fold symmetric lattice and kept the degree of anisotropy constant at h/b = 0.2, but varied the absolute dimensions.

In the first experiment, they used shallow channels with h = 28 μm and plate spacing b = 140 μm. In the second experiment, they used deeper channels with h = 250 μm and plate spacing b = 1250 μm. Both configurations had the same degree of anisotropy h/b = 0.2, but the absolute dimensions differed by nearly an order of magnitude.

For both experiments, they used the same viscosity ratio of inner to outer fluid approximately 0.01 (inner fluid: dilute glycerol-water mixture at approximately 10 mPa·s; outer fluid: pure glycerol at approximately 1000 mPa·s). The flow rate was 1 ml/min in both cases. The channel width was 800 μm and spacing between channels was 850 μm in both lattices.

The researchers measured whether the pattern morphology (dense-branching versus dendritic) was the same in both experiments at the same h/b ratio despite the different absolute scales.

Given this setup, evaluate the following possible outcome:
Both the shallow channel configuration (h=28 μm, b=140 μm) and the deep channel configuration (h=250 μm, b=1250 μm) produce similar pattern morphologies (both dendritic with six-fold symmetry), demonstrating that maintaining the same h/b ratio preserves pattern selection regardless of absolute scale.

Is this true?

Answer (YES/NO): YES